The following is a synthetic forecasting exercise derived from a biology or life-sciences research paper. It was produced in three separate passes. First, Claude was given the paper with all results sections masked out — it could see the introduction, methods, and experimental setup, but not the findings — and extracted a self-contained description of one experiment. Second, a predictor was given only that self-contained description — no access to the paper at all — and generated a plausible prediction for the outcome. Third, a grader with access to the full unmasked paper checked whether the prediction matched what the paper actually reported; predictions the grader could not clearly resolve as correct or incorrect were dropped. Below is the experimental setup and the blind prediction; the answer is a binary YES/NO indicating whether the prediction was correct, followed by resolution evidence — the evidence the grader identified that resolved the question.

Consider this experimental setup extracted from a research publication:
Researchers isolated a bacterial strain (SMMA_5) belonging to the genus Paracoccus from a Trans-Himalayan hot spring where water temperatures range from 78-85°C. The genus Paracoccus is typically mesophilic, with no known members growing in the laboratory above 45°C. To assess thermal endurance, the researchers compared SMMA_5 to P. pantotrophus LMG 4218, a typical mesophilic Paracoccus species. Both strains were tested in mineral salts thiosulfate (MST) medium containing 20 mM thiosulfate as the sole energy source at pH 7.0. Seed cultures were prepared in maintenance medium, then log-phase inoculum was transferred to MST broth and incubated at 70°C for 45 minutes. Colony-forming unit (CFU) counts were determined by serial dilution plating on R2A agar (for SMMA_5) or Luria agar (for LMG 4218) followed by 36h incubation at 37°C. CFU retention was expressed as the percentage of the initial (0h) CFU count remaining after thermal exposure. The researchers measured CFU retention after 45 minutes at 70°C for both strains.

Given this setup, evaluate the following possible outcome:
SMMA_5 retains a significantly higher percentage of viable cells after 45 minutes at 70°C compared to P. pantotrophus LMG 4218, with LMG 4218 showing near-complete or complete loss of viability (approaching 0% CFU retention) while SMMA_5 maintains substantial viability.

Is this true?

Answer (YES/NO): NO